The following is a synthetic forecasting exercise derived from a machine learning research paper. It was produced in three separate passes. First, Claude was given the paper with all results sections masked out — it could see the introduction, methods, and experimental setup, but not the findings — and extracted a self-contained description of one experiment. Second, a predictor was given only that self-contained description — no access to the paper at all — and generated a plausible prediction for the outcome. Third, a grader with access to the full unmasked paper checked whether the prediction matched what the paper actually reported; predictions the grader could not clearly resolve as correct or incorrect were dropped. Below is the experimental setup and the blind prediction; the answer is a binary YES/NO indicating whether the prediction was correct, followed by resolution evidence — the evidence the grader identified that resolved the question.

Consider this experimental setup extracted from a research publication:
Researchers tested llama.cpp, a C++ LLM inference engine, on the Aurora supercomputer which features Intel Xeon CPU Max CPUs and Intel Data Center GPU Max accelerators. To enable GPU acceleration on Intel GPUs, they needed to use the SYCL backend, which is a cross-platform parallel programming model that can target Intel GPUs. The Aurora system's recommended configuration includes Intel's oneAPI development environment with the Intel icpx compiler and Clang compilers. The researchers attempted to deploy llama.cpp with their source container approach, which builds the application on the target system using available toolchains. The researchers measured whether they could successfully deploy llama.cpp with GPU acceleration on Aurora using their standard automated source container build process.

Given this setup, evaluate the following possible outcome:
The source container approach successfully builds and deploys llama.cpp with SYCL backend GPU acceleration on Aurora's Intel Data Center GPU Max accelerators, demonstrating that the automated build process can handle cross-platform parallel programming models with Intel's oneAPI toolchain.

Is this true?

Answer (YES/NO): NO